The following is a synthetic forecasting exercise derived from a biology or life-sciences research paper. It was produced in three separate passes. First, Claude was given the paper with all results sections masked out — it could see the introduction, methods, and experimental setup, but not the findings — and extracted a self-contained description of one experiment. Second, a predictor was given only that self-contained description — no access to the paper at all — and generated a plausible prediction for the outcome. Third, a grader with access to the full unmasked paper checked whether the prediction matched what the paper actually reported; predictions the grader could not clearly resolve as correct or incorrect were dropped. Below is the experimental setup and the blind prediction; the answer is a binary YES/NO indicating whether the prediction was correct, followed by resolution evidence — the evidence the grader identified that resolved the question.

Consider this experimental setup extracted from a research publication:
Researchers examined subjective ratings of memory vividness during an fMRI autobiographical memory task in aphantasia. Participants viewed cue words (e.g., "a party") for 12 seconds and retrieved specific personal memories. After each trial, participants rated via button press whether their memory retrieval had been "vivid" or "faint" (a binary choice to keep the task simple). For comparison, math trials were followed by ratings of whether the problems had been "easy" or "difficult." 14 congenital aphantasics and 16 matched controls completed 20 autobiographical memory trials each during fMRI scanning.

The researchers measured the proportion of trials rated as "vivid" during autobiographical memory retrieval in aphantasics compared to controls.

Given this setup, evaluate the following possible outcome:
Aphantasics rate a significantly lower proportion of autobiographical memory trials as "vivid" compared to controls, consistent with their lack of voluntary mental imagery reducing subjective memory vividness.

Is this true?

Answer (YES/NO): YES